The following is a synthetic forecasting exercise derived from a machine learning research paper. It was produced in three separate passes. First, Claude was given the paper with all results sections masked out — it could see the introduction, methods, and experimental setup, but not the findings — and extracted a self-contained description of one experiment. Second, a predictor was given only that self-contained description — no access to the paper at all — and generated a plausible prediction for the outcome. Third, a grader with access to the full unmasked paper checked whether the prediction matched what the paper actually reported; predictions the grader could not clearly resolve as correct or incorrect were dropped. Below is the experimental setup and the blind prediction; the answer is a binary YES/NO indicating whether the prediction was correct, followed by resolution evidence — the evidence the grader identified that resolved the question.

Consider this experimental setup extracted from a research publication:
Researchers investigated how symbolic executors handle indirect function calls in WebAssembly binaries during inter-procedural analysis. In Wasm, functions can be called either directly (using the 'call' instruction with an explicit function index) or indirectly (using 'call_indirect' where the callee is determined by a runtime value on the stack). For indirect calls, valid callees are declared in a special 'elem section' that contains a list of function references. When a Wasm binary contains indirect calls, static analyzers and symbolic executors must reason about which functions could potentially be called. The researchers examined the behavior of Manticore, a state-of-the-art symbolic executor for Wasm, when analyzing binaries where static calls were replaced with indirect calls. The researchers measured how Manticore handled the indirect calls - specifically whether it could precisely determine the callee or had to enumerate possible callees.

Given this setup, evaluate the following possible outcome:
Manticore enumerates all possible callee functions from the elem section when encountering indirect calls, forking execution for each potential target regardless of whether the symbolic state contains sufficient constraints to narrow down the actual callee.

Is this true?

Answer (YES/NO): NO